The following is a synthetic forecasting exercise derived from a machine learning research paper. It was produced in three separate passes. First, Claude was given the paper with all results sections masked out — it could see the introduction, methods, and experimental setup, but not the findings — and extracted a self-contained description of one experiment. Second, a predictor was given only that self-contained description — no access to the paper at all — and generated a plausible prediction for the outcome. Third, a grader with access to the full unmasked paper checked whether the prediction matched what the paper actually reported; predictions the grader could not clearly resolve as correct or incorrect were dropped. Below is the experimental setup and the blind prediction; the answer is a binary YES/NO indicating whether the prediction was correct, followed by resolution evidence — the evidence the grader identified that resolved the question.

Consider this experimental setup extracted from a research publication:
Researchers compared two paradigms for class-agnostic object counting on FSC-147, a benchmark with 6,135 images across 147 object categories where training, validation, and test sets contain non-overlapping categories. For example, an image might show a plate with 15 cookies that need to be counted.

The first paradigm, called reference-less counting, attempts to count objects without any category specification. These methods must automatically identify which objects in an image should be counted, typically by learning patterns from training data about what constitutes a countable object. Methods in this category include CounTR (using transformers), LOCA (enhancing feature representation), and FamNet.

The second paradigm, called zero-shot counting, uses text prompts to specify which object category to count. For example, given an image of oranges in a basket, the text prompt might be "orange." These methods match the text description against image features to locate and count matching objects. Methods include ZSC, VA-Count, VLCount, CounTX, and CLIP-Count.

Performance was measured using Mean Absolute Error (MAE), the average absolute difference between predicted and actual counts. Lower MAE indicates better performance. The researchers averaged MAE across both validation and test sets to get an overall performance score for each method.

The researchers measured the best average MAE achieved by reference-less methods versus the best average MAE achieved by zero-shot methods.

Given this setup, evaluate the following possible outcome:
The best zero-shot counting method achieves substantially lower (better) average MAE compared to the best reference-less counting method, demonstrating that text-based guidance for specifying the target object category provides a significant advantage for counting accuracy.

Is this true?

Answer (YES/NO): NO